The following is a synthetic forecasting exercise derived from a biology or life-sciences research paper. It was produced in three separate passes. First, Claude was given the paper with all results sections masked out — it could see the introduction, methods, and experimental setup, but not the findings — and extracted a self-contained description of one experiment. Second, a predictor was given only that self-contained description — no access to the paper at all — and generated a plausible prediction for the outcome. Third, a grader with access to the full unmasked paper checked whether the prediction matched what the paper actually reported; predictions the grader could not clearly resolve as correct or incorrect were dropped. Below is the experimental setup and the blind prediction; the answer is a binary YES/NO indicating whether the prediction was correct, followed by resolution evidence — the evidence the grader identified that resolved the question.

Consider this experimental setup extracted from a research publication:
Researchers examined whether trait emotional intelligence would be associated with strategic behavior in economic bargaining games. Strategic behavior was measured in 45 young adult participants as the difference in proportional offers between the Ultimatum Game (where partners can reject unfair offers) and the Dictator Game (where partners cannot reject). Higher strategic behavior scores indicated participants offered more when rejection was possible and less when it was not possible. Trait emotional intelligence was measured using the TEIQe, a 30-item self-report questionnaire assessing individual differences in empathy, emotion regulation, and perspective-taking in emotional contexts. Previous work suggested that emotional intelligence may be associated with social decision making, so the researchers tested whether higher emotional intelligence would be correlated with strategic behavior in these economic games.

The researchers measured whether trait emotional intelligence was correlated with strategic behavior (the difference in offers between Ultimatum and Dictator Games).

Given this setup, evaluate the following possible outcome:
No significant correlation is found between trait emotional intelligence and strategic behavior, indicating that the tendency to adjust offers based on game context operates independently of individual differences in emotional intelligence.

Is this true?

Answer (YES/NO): YES